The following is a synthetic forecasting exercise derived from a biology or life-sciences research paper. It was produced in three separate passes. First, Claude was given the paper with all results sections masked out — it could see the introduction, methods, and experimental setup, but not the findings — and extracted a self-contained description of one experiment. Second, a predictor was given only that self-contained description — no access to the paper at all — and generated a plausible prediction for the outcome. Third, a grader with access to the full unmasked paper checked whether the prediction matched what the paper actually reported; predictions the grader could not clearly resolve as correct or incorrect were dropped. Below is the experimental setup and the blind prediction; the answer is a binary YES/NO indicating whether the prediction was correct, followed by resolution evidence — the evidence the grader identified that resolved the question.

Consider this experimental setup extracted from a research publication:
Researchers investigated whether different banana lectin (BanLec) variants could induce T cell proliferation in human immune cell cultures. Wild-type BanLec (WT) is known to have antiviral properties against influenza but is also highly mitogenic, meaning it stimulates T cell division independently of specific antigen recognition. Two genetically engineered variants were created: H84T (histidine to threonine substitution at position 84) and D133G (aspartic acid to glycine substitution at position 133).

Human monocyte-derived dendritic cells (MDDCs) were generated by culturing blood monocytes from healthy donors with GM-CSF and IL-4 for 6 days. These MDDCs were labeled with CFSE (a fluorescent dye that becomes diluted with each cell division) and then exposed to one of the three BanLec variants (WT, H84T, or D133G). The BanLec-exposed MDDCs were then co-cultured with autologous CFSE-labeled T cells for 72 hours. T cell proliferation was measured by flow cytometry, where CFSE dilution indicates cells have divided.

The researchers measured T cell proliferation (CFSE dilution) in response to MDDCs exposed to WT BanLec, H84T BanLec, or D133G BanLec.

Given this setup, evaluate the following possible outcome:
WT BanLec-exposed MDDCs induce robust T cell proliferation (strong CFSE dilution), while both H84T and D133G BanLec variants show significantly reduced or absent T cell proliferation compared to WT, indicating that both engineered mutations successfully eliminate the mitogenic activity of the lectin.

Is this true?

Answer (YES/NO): YES